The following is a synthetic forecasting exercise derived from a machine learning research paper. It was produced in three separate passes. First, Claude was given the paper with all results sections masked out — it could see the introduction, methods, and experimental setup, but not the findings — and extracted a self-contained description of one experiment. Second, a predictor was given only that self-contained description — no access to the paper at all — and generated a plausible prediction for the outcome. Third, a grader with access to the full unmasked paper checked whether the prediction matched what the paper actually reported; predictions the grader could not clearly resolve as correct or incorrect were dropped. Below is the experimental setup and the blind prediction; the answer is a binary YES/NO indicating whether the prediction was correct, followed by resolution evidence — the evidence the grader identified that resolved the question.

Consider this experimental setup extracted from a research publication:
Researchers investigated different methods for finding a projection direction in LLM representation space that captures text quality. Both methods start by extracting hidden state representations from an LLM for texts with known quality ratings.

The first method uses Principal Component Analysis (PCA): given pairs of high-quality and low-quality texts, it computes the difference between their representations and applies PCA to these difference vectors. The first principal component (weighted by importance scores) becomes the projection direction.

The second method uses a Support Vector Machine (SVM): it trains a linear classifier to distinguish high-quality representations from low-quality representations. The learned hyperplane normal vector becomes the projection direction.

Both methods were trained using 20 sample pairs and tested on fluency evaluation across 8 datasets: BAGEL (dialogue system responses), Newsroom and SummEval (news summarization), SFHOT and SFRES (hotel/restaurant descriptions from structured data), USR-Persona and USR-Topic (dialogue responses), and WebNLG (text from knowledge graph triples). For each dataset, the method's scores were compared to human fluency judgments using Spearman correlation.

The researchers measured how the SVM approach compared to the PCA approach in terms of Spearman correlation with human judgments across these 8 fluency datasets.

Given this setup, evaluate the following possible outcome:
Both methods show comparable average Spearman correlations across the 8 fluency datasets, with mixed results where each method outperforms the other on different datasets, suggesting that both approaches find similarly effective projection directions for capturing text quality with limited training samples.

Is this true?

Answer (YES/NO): NO